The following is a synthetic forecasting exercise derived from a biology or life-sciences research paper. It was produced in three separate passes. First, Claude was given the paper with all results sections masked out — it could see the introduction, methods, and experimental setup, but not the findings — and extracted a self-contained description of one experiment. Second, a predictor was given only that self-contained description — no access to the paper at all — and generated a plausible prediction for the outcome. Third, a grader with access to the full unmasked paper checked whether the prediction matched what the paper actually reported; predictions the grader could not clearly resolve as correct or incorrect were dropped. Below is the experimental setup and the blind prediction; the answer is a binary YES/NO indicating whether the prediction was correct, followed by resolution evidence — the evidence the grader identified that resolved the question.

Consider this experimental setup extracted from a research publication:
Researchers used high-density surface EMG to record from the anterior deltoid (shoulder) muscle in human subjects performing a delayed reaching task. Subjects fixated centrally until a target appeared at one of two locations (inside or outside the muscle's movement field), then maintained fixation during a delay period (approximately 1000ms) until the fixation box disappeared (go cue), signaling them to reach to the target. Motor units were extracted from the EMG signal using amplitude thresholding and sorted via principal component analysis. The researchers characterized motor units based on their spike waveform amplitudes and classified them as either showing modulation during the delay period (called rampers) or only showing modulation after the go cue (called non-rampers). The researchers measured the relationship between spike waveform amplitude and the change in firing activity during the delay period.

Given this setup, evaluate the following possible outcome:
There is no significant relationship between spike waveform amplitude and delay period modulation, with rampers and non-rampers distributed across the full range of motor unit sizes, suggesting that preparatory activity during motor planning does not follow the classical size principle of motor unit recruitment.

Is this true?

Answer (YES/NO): NO